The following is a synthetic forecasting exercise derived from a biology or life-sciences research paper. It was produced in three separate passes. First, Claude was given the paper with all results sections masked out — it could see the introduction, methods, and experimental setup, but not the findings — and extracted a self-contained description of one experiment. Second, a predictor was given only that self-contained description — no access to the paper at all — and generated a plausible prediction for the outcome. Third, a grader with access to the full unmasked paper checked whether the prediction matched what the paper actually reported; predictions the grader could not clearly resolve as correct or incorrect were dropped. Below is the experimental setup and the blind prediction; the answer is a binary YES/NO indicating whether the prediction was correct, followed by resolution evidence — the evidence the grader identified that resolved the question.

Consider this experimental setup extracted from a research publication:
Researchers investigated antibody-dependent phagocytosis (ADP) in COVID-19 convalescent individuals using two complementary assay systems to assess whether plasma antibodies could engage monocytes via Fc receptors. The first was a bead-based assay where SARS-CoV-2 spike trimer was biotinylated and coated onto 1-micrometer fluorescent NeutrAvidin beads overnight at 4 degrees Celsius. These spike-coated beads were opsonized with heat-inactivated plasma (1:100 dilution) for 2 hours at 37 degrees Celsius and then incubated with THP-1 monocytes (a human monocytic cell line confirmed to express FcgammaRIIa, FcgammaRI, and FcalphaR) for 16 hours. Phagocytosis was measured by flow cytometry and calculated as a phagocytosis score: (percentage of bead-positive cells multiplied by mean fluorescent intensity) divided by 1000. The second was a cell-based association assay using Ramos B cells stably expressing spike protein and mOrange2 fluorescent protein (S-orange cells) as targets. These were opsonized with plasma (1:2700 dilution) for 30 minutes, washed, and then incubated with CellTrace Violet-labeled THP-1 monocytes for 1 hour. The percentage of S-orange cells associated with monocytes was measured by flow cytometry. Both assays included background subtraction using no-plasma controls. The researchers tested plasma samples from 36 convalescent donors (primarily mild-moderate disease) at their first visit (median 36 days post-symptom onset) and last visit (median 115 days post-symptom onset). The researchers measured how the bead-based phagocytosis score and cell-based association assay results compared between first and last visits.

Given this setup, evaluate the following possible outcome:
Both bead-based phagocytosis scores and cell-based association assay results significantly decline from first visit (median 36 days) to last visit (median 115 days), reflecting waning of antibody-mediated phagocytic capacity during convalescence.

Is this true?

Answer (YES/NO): YES